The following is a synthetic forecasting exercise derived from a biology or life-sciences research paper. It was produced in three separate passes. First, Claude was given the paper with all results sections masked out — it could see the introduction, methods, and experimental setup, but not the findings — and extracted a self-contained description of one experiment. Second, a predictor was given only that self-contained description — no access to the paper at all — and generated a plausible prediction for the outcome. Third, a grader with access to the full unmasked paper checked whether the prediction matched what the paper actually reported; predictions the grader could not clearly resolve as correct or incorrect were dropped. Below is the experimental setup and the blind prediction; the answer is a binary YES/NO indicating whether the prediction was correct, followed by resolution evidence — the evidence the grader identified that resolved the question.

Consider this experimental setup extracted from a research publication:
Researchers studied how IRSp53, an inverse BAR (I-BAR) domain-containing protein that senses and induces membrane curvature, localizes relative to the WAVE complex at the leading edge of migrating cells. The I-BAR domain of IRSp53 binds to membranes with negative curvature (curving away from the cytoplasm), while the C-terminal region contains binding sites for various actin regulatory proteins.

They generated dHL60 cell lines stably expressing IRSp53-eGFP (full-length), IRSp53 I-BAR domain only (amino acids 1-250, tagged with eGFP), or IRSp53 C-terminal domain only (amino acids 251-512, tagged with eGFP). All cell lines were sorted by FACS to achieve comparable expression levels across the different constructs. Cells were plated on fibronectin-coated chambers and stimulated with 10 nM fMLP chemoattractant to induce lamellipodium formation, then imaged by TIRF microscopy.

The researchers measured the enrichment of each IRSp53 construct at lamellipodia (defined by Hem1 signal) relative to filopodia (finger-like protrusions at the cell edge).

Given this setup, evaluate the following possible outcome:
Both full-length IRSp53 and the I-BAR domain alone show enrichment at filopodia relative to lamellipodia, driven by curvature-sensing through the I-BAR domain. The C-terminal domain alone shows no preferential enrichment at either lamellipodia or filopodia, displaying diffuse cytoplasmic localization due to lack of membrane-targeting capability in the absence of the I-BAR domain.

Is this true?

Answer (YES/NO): NO